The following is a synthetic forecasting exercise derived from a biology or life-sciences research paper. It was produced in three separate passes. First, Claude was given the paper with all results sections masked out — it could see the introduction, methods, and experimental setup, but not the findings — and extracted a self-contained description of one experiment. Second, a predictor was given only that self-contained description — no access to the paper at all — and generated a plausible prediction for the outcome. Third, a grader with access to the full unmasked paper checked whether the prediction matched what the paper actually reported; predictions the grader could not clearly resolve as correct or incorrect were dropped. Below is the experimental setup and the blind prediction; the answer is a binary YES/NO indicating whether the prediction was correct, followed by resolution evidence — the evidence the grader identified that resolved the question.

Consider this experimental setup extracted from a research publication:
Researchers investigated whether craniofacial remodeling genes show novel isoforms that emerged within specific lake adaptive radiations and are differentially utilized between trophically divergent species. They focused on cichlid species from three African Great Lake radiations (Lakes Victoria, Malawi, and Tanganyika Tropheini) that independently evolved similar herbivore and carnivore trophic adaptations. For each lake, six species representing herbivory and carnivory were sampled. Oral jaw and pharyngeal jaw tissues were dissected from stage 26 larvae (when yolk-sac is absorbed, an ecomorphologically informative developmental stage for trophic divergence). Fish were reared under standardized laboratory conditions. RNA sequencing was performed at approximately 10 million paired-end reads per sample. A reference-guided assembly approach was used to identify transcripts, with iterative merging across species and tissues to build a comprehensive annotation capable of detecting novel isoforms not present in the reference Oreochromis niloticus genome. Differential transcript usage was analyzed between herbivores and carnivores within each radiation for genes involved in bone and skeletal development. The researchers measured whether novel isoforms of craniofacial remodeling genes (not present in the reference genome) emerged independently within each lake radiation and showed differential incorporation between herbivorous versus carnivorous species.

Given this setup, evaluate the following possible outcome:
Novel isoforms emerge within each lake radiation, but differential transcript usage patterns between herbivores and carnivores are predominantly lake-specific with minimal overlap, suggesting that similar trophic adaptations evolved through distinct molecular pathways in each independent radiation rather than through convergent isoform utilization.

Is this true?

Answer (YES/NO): YES